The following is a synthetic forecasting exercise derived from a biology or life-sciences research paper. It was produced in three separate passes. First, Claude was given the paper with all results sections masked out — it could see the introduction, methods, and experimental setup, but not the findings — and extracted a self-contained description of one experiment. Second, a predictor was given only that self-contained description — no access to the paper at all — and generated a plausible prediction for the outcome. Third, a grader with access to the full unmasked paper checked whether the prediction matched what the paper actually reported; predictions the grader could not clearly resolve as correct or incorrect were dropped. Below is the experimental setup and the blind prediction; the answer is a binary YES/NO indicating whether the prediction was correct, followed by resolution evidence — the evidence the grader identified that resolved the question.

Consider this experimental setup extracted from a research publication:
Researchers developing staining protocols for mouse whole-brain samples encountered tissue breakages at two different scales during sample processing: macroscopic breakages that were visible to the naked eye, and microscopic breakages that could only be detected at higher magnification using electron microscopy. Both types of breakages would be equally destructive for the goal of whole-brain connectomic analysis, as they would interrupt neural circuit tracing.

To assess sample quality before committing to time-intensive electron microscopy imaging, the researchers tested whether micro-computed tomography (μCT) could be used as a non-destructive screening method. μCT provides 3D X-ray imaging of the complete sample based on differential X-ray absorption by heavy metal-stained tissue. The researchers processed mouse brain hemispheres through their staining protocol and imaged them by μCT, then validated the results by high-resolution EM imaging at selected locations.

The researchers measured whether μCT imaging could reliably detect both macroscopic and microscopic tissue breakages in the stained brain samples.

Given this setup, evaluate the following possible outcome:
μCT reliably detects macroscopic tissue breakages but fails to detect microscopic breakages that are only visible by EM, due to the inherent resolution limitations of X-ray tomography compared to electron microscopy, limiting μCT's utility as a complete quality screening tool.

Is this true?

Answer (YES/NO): YES